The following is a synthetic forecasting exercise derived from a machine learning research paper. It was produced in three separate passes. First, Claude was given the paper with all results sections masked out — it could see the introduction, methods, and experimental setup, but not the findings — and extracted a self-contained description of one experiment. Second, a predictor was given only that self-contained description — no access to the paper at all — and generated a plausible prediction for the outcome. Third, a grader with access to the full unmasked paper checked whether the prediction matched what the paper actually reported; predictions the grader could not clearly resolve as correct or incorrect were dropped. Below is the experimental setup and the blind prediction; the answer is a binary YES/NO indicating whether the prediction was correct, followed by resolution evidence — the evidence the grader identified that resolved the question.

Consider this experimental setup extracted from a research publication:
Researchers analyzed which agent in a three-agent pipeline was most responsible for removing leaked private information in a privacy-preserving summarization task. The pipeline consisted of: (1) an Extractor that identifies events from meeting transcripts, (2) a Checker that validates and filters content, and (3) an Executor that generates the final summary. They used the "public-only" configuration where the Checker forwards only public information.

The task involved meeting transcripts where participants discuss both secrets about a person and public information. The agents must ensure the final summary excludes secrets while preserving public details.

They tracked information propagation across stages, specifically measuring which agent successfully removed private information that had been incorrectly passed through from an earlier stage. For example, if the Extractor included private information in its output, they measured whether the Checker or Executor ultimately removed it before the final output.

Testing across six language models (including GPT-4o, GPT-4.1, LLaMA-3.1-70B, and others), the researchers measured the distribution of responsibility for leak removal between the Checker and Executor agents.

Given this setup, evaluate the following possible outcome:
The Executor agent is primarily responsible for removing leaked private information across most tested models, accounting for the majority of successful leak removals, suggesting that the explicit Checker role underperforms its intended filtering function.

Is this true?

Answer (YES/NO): NO